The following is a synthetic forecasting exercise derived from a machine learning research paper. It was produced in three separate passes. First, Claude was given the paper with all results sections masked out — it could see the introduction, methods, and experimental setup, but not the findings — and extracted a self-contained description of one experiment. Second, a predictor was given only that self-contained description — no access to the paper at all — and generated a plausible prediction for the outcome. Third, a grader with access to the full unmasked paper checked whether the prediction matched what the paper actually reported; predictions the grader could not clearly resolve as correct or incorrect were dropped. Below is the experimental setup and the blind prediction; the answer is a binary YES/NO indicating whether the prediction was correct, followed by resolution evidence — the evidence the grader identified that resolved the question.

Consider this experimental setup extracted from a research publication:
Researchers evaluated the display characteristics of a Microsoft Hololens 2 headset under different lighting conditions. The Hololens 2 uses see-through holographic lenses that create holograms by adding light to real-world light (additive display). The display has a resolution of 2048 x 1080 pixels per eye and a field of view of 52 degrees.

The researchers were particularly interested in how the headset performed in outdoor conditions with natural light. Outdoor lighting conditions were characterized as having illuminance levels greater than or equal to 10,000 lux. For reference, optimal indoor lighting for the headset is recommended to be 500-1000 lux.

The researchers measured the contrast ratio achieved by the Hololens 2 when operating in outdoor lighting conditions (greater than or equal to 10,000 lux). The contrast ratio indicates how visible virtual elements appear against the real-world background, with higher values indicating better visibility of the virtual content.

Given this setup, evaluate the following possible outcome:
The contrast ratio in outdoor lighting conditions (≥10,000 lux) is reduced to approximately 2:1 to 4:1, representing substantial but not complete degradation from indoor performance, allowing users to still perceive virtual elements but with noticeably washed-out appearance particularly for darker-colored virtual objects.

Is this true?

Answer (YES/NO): NO